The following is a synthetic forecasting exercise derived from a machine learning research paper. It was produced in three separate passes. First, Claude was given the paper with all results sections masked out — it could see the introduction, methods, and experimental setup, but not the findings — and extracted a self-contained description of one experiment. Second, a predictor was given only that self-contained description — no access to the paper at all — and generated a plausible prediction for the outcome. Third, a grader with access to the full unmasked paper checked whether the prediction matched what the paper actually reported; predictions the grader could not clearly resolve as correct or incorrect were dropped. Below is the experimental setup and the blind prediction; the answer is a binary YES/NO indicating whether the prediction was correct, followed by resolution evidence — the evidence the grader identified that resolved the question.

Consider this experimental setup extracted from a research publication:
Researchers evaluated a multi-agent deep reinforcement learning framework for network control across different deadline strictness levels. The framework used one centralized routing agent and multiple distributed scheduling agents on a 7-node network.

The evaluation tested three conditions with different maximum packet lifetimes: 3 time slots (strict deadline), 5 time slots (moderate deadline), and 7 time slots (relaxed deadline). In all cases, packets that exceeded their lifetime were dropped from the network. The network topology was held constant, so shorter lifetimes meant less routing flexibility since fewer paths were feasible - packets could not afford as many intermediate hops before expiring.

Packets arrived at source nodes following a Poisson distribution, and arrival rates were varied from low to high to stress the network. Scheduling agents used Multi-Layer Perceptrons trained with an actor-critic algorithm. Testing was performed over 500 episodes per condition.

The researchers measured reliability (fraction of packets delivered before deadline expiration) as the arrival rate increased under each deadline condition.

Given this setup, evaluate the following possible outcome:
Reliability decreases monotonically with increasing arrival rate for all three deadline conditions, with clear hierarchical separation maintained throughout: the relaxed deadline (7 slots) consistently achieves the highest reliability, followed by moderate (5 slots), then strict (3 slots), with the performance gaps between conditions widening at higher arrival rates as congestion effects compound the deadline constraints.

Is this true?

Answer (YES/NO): NO